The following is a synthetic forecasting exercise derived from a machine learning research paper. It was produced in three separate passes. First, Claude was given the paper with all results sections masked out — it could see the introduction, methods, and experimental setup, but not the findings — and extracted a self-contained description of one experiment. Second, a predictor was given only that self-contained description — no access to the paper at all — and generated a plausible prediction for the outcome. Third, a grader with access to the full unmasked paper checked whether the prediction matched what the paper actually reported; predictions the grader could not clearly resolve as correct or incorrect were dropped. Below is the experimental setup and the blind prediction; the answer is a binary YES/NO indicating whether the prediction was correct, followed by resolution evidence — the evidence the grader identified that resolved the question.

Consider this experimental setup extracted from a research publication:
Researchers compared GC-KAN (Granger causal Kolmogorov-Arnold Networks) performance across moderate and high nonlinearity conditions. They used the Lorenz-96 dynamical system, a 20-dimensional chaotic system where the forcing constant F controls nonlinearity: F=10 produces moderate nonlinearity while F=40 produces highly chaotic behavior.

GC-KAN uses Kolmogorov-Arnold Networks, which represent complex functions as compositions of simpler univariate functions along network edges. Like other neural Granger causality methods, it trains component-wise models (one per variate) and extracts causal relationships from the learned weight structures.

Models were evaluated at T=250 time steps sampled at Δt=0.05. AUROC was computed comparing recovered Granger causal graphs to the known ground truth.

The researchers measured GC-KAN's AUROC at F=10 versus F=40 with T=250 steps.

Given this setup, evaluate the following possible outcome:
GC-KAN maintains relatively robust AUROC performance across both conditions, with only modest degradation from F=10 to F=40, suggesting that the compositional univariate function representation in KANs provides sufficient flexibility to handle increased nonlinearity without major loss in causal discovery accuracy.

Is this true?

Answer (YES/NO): YES